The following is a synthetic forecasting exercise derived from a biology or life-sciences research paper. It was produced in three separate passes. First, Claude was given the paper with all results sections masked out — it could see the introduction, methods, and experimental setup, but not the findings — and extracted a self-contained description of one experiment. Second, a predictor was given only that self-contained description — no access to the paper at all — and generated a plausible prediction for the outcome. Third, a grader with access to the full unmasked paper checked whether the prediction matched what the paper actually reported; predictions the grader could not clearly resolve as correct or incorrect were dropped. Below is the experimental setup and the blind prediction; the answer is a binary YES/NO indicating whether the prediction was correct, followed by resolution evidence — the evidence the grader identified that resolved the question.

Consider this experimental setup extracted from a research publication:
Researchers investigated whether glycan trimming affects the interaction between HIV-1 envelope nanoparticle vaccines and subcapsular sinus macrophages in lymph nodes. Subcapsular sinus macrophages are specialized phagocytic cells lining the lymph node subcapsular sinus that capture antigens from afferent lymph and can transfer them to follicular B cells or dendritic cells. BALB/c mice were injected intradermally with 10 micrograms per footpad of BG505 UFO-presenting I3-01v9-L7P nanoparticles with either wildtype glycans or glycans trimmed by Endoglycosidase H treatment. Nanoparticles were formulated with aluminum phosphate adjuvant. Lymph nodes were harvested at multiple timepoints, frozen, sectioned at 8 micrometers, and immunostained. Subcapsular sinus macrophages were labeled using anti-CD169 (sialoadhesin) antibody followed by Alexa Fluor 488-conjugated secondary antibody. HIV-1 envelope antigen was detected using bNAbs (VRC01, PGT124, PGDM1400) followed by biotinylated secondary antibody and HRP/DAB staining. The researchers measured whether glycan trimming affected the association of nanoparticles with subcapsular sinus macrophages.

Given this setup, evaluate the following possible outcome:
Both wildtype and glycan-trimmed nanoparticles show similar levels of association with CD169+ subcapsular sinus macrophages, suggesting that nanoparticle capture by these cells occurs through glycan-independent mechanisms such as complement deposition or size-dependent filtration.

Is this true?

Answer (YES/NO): YES